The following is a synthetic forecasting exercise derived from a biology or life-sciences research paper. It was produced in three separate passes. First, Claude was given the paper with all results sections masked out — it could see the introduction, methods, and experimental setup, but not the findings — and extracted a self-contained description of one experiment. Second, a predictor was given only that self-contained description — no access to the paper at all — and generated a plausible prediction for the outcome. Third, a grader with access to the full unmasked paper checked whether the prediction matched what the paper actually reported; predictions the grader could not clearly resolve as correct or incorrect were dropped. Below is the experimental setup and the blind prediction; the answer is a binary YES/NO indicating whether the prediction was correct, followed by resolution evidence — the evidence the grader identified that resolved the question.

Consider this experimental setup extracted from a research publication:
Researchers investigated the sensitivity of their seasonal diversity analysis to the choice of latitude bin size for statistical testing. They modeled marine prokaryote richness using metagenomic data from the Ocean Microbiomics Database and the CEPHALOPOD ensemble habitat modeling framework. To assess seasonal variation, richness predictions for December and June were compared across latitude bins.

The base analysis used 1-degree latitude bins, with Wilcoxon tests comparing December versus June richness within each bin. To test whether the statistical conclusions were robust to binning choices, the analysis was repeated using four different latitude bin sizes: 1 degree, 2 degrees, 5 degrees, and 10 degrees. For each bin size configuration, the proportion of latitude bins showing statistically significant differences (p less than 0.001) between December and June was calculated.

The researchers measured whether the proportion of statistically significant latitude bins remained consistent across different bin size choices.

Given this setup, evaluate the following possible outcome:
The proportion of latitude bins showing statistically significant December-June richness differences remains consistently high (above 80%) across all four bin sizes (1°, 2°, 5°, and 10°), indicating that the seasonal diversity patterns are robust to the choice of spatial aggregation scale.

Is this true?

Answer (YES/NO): YES